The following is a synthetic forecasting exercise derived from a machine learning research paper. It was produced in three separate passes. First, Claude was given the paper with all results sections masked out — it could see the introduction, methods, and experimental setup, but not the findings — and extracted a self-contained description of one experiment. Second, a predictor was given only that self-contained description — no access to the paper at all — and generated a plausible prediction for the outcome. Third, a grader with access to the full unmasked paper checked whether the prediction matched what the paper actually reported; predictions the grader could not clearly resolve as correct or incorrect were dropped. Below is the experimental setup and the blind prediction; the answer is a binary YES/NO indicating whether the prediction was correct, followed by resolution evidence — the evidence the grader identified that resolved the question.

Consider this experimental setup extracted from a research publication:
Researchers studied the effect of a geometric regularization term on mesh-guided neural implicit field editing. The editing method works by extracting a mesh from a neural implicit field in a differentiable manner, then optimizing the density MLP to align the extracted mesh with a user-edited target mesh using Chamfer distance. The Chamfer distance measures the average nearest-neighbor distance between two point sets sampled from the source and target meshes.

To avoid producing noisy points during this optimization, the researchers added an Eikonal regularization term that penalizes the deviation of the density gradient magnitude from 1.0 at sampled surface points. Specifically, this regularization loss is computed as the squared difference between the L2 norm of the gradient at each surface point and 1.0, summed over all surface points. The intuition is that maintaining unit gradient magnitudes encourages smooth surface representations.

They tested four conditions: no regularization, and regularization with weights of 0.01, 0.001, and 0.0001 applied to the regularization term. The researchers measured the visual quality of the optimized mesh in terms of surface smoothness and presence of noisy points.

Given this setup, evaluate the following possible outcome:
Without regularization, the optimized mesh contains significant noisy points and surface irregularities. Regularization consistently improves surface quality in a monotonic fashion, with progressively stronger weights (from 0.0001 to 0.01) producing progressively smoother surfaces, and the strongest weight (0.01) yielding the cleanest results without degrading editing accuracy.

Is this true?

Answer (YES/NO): NO